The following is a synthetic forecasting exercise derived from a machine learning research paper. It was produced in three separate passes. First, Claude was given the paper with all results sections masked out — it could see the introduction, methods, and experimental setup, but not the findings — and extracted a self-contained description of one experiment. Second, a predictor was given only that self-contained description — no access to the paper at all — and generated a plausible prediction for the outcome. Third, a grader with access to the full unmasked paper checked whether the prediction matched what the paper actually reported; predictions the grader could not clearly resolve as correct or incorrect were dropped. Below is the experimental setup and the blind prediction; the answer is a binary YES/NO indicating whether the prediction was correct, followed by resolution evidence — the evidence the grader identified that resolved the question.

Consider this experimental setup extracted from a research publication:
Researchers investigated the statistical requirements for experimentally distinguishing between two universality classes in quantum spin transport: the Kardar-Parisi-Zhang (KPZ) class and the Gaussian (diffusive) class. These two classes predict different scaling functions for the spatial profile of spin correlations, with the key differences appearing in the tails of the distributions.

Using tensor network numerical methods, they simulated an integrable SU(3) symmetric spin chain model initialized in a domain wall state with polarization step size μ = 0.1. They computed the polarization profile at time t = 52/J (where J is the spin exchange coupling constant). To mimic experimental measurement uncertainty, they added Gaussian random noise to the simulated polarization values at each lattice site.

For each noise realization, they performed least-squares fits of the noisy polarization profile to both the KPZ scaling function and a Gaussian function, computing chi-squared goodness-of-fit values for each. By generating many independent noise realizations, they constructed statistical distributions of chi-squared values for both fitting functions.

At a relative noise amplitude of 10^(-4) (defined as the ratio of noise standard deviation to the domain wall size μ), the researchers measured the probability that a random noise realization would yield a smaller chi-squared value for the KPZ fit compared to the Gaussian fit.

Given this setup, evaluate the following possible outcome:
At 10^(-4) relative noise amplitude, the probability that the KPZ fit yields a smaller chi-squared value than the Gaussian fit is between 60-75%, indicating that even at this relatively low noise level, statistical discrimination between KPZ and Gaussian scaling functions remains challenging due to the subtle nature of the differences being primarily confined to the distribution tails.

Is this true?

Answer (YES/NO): NO